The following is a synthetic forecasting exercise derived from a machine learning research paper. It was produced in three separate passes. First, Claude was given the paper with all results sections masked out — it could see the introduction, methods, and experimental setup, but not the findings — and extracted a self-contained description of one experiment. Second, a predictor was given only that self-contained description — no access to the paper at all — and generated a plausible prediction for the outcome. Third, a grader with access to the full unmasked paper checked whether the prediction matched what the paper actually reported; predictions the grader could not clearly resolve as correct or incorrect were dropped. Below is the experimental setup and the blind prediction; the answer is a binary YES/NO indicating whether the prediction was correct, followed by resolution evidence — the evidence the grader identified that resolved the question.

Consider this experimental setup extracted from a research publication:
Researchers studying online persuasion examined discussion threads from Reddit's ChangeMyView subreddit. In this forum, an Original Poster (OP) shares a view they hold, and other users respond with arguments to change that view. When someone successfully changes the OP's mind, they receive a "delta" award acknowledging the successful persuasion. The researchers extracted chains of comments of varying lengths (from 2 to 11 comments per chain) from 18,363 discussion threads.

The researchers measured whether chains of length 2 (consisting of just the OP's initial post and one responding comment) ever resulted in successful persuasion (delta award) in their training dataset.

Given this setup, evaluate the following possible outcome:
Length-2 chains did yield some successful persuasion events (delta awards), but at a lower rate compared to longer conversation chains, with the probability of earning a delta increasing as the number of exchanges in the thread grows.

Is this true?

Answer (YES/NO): NO